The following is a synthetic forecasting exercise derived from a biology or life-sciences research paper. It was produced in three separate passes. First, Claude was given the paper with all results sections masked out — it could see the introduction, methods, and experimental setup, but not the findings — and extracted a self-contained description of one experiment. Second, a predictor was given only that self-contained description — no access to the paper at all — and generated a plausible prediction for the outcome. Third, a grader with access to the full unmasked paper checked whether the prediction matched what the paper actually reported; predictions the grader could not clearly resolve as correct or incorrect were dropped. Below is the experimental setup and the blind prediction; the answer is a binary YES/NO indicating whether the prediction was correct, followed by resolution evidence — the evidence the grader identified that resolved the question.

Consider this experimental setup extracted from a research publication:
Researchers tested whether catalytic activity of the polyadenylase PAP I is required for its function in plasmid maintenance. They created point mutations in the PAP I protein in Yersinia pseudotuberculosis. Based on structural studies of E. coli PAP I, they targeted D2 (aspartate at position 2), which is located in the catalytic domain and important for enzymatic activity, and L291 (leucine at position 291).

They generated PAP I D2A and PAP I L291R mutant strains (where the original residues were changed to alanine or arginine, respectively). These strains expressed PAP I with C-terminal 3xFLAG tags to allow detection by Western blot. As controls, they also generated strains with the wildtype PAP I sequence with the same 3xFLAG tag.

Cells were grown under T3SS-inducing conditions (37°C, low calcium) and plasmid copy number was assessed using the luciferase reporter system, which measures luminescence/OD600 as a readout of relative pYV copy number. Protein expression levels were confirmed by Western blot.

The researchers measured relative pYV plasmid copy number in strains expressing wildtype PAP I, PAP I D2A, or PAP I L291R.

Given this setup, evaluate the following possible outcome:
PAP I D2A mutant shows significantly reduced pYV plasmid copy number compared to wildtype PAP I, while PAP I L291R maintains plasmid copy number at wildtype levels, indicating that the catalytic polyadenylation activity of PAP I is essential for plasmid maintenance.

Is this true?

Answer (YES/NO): NO